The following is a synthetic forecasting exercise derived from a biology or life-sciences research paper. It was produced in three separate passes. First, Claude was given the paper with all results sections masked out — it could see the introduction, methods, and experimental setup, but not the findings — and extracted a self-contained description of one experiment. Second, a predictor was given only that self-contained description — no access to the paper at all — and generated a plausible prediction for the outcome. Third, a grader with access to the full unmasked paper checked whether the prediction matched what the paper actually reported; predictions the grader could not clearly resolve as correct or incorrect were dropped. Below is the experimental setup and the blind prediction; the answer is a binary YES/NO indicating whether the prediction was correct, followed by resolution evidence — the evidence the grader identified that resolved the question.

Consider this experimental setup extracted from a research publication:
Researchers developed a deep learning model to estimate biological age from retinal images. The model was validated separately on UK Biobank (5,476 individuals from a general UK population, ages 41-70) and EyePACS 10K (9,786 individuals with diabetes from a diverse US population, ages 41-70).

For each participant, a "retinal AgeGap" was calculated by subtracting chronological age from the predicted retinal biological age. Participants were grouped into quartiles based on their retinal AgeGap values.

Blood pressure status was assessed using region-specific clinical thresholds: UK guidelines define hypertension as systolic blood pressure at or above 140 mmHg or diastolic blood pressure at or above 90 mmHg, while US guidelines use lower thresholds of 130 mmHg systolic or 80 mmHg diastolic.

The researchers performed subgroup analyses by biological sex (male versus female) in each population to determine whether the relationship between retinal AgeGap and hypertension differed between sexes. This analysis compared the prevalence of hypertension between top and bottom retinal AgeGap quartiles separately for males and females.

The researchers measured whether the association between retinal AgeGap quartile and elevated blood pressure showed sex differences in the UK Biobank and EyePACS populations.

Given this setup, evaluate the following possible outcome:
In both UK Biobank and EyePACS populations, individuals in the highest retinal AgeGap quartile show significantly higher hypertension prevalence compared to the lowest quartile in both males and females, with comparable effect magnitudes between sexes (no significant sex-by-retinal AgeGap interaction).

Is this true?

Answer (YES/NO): NO